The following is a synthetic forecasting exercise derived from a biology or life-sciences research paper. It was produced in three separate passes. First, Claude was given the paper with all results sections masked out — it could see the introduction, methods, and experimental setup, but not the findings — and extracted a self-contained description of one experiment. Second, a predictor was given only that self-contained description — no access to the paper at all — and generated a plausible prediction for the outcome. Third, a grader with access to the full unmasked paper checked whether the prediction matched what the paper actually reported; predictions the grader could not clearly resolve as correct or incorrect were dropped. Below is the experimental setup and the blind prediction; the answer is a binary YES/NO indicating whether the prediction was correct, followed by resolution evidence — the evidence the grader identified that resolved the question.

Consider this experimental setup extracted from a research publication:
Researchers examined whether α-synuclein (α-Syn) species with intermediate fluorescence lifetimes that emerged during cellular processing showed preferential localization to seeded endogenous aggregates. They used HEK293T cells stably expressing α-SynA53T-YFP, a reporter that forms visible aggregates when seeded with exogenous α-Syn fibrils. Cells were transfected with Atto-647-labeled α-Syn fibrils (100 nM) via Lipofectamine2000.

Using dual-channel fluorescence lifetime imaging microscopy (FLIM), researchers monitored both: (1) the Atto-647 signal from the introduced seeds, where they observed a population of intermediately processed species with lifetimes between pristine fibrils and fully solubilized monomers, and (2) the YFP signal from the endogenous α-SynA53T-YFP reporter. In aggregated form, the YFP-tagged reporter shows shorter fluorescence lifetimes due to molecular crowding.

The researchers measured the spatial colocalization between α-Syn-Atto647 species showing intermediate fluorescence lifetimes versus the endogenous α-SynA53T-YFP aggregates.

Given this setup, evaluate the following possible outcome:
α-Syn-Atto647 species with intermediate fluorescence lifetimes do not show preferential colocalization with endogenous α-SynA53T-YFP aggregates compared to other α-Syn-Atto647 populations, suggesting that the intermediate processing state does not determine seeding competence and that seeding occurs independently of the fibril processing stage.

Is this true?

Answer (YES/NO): NO